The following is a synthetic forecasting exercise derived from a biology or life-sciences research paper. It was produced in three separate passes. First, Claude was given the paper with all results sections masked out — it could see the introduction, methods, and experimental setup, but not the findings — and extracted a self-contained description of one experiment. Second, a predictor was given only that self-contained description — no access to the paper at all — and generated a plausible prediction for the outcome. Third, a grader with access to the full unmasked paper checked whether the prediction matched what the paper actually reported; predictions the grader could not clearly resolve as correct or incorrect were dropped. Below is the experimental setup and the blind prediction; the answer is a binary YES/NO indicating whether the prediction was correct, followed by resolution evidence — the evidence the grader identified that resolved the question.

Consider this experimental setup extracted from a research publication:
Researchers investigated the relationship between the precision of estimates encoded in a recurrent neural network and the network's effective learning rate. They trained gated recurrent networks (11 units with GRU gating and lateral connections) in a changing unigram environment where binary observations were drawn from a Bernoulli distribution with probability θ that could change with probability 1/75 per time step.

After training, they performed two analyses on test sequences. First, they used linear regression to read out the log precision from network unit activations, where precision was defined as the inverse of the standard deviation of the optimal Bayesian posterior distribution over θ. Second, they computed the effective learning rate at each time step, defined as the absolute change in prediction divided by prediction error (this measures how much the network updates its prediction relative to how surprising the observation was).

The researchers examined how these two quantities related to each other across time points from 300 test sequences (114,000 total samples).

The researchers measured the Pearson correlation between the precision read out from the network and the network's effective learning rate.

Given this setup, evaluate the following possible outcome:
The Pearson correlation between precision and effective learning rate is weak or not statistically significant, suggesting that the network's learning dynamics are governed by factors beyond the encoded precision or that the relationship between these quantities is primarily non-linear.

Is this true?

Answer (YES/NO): NO